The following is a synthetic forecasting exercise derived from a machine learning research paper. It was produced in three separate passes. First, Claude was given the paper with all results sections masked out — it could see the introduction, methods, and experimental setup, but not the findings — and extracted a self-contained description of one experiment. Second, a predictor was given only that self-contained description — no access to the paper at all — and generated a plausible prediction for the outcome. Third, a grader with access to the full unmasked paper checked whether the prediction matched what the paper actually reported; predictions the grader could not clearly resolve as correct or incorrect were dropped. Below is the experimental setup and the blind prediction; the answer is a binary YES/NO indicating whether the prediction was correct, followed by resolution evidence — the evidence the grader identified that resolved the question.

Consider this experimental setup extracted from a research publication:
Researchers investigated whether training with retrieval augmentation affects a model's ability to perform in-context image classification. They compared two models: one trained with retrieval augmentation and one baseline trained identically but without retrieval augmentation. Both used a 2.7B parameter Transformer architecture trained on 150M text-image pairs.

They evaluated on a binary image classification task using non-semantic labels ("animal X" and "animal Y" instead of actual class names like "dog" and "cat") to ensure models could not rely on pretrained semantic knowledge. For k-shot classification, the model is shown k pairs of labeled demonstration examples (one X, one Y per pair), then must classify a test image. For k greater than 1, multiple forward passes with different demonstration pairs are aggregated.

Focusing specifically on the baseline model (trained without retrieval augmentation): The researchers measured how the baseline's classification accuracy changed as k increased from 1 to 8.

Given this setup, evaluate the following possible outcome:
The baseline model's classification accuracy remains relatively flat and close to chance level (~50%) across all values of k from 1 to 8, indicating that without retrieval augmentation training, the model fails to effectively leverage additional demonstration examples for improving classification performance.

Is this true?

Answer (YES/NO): YES